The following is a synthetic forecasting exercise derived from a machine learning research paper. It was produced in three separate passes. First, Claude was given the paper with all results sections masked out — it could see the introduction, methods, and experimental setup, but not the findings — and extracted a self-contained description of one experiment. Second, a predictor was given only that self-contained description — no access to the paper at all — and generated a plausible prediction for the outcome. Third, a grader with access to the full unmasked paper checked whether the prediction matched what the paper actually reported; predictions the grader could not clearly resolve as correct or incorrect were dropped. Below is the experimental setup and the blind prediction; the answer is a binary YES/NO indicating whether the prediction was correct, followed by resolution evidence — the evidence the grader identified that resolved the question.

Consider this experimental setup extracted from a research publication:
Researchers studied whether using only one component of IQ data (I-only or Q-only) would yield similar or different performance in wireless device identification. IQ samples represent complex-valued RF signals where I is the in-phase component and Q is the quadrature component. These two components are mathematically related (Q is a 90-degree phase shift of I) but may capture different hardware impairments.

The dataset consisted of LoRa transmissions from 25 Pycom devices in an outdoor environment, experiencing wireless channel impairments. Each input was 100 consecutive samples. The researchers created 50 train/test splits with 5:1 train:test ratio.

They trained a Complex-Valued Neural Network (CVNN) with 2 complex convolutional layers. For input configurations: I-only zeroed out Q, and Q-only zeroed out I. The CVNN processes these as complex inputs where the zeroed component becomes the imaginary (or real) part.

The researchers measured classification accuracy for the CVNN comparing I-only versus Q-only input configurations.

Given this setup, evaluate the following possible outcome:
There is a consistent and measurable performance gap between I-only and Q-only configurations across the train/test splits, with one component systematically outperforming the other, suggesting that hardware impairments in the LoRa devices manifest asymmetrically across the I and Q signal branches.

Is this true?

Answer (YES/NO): NO